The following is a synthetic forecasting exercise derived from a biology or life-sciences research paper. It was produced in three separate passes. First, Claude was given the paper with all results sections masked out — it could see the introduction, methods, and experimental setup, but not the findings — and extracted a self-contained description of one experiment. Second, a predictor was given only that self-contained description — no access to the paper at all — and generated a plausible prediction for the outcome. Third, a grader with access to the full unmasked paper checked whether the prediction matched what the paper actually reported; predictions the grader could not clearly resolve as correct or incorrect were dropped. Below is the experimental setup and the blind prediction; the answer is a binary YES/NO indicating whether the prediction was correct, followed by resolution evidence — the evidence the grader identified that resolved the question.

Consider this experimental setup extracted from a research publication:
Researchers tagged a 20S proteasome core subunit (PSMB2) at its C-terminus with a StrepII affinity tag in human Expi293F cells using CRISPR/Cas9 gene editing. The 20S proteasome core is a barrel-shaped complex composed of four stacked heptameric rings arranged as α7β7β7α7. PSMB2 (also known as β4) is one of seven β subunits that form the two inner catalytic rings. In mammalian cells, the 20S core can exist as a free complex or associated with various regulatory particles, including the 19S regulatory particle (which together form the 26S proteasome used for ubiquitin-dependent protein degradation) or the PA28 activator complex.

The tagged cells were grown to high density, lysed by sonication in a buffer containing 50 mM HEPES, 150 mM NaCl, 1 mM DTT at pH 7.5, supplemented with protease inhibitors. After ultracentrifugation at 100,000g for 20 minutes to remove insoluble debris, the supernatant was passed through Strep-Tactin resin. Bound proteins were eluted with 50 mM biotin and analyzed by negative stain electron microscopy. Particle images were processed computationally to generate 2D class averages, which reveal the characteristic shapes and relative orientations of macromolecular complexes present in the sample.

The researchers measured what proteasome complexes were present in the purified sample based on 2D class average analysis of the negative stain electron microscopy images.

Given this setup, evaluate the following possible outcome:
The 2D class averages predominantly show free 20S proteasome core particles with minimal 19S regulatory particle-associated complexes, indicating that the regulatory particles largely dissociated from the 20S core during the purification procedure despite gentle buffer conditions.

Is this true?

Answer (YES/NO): NO